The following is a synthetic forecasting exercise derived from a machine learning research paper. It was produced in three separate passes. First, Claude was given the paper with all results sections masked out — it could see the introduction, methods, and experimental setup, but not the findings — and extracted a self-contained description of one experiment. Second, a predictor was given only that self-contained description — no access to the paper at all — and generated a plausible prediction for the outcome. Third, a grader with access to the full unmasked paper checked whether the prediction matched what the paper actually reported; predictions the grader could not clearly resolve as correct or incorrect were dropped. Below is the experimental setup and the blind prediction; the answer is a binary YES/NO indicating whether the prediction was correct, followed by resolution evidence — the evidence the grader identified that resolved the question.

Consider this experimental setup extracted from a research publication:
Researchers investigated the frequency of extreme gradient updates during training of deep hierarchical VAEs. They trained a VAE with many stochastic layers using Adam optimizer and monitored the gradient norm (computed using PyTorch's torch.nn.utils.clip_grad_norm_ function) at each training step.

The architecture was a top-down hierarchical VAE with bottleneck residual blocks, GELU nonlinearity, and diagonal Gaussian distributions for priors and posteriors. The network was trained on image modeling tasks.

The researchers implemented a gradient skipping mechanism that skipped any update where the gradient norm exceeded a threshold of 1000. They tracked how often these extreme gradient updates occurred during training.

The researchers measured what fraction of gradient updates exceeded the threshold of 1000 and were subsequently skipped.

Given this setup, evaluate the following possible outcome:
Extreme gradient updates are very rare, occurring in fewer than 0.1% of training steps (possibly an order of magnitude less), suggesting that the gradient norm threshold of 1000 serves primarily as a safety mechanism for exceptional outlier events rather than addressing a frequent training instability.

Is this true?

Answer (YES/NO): YES